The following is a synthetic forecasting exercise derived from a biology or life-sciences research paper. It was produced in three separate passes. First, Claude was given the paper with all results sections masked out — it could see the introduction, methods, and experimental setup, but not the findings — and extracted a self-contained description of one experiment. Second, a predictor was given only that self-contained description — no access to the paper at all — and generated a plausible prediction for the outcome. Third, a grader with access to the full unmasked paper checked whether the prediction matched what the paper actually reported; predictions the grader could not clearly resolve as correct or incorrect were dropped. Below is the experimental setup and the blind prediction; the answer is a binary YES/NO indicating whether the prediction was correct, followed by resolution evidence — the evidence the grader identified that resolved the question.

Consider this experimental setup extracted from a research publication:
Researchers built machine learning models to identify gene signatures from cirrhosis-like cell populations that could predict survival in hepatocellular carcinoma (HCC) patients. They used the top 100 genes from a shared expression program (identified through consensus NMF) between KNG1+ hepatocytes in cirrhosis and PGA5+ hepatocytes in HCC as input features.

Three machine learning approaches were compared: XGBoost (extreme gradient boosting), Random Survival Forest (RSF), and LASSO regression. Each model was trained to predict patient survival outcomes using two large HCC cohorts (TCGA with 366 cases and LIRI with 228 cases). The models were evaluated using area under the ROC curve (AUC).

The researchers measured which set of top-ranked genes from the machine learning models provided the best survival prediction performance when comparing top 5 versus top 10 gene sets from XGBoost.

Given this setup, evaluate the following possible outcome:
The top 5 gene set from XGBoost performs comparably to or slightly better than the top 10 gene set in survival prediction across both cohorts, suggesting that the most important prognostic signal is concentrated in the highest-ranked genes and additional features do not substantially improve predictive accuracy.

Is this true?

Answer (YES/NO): YES